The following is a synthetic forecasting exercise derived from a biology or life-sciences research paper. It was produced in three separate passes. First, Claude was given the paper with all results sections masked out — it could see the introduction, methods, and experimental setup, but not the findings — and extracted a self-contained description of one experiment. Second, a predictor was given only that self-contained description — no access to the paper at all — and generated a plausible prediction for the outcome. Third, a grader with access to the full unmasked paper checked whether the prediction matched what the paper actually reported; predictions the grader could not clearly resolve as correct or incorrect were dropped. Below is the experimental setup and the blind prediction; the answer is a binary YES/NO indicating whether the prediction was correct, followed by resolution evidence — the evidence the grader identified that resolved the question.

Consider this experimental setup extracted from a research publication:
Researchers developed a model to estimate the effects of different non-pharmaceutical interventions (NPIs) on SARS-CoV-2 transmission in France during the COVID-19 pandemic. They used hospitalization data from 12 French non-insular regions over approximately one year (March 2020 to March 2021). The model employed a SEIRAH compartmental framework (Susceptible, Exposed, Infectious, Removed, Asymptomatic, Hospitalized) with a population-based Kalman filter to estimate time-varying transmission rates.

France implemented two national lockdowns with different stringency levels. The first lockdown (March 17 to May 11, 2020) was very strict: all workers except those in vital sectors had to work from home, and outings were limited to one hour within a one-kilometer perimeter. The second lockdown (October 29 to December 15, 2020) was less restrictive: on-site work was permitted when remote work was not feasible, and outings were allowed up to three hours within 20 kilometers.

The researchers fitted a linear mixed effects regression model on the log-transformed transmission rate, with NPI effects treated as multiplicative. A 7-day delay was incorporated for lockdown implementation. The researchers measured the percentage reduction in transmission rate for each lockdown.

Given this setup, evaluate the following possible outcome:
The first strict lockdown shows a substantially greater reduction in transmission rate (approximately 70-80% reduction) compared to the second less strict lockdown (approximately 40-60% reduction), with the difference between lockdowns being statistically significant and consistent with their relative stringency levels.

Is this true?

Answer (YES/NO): YES